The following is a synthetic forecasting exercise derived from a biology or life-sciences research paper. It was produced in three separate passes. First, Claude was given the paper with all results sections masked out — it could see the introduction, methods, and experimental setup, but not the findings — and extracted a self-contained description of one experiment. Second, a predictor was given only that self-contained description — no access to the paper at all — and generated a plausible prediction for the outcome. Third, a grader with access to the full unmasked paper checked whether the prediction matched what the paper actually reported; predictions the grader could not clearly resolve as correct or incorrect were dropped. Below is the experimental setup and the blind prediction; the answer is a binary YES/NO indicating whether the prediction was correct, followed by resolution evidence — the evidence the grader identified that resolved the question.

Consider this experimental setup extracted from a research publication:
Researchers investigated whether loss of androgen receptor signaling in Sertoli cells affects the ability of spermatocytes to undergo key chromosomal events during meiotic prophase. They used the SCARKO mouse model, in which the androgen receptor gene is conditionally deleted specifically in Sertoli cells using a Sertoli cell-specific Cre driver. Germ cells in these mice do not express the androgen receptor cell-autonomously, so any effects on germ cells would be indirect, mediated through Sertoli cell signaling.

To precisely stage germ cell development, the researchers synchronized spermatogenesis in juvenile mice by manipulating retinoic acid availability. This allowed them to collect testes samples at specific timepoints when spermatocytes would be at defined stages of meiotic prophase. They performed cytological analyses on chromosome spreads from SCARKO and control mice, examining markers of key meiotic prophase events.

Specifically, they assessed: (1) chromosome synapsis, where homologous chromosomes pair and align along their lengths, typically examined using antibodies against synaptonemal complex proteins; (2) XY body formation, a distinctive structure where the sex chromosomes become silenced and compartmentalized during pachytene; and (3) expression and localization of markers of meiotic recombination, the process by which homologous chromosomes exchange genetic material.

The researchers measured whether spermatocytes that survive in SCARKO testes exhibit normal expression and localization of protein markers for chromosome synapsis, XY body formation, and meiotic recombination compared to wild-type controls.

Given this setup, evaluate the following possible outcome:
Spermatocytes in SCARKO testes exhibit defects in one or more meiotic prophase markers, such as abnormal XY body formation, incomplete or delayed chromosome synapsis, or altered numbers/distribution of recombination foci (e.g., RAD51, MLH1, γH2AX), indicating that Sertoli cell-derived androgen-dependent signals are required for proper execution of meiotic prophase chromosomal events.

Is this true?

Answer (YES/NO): NO